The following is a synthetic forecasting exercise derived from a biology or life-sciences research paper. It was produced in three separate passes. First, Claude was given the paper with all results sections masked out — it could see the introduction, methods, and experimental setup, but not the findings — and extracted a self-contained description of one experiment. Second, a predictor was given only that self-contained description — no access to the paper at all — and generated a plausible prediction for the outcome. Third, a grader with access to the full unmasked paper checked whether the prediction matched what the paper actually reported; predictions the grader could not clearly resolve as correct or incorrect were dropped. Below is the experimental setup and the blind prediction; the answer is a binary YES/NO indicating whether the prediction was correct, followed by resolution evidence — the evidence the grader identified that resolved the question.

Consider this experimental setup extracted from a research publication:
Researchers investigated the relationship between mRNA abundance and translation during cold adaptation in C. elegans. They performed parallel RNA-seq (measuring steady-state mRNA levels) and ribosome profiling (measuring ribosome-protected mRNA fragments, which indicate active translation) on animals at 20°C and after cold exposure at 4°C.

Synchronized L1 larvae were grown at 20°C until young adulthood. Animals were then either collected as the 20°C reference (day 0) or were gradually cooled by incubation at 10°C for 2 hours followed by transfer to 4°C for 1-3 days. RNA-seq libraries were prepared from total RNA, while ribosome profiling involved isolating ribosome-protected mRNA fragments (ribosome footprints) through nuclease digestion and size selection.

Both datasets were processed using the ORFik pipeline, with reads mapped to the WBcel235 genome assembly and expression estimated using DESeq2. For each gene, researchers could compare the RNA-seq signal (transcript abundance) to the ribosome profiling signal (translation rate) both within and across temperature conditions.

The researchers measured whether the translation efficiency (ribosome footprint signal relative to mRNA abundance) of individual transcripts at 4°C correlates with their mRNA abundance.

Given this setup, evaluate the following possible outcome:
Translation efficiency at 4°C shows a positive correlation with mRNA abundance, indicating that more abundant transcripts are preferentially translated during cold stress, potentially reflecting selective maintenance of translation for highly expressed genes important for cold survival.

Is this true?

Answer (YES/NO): NO